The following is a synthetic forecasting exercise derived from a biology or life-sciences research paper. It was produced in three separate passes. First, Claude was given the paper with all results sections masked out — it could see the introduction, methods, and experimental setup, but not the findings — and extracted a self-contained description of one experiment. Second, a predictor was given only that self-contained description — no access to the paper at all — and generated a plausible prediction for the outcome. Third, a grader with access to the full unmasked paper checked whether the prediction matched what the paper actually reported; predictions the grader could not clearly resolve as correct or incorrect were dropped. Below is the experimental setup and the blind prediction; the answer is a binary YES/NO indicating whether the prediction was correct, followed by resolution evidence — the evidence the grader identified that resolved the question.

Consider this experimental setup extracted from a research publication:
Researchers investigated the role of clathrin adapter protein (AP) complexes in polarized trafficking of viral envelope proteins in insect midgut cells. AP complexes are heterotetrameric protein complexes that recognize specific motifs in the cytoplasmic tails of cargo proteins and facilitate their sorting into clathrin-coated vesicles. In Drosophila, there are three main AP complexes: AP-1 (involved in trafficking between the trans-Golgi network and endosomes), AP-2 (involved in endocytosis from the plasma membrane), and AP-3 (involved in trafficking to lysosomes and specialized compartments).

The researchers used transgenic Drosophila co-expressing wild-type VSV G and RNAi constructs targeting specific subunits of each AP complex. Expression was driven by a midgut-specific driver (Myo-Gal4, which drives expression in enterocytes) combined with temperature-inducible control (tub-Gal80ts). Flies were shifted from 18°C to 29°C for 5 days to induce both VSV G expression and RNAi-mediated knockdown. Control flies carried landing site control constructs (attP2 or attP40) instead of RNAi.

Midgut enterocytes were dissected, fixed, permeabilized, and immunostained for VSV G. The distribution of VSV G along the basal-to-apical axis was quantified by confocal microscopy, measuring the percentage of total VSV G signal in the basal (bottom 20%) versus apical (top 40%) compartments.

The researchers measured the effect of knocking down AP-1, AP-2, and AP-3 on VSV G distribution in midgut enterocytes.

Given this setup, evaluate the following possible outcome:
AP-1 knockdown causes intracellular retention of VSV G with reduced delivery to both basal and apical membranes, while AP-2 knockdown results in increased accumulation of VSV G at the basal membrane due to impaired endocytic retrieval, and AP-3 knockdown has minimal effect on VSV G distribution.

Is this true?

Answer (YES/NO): NO